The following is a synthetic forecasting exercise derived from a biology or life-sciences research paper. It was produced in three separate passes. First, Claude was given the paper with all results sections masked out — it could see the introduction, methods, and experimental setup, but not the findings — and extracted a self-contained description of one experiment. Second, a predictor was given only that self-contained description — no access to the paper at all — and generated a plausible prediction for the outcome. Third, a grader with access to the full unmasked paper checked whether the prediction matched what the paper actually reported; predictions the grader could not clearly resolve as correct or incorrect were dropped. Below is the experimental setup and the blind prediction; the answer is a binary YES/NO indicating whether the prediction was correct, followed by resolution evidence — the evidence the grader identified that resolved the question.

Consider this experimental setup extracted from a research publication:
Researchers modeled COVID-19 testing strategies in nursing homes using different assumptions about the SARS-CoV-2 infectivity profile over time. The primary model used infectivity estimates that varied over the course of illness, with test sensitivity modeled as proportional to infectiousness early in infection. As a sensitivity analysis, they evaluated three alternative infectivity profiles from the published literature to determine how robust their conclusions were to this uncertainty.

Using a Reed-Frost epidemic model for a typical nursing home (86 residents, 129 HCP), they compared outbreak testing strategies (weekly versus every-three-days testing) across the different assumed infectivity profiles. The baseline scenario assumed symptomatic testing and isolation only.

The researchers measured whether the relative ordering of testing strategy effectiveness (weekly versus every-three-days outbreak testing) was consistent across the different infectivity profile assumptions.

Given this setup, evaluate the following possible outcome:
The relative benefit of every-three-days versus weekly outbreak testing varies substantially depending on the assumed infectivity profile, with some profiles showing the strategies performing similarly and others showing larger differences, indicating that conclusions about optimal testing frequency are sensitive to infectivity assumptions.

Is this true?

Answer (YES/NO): NO